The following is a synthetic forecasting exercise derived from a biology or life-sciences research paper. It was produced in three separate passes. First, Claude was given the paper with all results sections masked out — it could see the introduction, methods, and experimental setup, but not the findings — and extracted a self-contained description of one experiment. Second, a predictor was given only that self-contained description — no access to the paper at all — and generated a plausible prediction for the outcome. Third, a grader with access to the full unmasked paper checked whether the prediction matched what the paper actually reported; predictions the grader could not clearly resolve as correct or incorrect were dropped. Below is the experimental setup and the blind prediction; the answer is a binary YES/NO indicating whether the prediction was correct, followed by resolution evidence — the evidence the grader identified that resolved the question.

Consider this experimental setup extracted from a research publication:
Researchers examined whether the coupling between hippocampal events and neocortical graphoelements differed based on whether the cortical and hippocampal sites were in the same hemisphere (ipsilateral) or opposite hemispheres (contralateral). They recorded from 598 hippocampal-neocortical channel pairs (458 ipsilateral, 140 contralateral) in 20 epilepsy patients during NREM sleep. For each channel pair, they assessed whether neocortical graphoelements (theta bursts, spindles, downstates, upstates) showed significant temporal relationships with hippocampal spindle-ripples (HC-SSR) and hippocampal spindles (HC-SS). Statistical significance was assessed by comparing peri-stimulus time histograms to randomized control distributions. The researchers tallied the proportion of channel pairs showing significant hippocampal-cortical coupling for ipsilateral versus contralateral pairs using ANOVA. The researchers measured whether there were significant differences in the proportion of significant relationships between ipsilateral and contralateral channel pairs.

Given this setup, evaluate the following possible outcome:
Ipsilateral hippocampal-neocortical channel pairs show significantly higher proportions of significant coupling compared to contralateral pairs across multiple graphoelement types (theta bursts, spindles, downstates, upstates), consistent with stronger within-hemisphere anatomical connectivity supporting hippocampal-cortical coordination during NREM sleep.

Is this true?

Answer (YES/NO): YES